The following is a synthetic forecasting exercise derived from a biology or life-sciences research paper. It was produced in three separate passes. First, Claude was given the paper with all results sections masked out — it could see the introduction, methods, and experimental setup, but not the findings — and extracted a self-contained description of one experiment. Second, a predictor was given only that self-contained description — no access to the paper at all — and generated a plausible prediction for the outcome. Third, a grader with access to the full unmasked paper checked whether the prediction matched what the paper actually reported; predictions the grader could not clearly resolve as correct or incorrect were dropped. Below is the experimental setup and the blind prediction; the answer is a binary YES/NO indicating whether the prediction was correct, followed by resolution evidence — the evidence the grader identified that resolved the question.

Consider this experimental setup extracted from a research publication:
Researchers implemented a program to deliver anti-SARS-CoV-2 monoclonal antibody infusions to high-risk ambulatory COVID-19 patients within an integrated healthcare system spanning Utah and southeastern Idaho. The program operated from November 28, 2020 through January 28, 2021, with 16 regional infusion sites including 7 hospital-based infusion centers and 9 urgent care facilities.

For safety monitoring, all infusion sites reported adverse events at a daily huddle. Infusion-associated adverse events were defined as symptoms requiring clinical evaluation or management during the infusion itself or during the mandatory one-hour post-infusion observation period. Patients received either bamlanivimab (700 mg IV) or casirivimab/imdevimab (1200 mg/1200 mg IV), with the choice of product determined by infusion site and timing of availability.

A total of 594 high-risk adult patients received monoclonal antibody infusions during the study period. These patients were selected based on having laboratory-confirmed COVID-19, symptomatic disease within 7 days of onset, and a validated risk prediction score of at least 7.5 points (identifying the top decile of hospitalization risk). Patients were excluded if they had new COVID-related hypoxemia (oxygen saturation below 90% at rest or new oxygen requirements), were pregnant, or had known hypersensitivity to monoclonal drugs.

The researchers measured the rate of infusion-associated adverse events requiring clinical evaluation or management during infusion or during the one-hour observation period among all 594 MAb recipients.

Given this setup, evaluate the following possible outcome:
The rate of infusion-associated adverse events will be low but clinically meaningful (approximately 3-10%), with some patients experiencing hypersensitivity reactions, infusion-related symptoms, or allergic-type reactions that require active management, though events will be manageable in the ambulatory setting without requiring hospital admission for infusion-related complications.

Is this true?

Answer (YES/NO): NO